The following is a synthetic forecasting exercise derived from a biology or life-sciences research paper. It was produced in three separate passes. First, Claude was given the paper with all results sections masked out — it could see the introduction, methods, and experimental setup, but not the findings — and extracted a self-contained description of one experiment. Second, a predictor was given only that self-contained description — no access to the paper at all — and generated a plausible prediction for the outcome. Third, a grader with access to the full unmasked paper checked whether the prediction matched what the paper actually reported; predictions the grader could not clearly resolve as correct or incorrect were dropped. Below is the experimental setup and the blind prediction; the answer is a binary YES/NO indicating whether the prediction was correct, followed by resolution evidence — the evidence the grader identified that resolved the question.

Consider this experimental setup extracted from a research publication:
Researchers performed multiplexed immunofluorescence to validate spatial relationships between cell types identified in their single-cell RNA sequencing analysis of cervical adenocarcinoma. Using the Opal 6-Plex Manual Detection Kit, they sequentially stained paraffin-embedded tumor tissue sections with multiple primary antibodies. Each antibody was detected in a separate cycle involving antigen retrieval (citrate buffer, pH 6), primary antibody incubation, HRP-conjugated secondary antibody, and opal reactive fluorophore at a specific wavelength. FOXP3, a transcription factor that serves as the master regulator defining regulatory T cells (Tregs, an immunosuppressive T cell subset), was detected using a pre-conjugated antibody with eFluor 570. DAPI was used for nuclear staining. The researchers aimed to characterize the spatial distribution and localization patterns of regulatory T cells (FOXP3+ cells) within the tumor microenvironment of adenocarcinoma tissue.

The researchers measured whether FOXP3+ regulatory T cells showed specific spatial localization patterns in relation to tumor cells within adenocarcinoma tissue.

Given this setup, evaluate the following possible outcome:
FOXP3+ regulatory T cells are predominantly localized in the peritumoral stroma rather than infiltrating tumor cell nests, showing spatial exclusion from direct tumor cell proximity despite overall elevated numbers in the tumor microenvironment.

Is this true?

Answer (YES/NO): NO